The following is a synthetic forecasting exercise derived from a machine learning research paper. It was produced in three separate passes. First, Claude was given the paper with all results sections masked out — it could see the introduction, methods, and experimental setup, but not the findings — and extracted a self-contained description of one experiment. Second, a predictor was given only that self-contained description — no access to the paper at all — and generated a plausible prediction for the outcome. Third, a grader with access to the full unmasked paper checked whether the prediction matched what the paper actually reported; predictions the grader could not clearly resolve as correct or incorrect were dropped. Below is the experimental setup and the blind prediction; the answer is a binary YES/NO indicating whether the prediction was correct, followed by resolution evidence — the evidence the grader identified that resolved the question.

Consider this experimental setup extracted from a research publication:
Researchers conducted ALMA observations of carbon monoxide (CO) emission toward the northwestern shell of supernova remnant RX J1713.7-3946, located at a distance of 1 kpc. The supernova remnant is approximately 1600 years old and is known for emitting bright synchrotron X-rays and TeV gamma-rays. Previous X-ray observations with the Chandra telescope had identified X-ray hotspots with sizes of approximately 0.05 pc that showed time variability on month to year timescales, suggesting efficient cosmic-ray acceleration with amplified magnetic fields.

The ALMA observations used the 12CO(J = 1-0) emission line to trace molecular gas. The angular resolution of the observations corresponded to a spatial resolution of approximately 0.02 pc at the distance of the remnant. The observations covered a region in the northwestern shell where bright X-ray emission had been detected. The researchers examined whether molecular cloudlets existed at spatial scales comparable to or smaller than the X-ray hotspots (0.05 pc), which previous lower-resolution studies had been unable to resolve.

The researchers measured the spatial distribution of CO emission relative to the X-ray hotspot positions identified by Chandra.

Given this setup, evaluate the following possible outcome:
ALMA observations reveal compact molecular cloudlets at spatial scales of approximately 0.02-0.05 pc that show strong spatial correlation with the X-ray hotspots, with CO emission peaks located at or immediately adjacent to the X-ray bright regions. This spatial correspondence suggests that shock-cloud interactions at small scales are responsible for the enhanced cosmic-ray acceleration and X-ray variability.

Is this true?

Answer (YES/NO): NO